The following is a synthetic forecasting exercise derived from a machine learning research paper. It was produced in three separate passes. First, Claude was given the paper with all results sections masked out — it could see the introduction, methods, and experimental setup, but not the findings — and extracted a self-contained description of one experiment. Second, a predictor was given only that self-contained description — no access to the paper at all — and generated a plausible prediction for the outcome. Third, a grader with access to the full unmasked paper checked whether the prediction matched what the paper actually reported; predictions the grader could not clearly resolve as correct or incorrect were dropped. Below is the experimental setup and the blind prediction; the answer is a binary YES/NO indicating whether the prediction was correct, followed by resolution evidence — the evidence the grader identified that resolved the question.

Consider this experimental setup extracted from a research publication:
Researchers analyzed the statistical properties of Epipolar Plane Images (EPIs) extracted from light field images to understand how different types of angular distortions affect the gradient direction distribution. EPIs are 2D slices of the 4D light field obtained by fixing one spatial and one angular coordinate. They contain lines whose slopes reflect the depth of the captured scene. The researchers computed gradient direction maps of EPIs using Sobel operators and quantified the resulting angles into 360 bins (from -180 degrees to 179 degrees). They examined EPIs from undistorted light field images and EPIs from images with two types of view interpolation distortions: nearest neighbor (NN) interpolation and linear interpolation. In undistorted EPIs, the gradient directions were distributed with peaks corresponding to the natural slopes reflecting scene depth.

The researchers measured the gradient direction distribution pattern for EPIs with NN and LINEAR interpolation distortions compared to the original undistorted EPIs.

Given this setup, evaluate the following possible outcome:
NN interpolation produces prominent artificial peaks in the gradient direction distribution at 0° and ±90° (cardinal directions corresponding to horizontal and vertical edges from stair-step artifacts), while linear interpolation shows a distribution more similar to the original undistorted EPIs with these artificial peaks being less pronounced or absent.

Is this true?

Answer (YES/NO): NO